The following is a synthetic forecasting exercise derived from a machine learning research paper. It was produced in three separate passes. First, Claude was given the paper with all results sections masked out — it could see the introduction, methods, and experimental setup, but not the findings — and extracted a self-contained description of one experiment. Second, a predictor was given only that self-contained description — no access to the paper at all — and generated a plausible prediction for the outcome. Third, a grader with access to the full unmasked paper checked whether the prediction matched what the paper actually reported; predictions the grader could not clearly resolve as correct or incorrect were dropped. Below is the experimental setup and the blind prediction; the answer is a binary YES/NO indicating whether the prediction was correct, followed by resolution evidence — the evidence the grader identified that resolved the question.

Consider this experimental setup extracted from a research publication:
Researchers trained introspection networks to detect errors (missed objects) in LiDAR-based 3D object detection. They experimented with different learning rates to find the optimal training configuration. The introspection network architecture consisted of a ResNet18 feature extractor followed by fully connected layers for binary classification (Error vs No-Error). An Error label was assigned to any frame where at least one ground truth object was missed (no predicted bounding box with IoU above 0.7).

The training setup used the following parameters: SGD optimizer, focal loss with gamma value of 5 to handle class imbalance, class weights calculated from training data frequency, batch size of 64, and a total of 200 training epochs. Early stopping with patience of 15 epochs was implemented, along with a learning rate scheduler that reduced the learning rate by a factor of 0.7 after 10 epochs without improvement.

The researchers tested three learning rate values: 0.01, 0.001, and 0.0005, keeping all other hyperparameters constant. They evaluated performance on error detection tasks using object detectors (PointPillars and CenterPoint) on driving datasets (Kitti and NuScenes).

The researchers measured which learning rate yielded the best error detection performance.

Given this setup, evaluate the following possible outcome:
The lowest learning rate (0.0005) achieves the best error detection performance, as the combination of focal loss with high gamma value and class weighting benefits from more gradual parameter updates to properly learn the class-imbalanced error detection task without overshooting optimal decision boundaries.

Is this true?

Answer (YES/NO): NO